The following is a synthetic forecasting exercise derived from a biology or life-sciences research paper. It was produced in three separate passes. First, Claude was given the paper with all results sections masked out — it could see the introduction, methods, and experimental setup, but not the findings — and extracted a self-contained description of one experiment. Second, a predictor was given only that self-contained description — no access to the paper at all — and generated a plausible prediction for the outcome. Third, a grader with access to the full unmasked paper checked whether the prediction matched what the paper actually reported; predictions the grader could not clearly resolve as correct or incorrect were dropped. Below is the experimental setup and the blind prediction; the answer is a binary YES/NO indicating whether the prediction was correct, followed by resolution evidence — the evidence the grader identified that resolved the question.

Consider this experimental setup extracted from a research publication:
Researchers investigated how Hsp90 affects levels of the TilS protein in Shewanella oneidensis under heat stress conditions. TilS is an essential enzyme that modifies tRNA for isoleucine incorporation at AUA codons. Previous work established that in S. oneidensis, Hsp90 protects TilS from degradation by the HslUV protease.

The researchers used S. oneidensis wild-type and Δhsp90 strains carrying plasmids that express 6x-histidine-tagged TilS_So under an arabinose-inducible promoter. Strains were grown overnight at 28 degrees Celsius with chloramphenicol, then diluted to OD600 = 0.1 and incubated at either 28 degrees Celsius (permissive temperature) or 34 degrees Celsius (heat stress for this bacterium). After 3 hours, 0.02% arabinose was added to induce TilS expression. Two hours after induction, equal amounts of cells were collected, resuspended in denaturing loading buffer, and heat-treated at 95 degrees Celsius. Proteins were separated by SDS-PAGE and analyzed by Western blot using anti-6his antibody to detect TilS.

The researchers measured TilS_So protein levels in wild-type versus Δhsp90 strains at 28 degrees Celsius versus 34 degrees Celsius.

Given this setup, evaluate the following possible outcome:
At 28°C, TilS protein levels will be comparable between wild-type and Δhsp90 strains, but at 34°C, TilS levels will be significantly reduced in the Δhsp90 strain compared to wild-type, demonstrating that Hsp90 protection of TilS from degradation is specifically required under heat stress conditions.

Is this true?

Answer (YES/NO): YES